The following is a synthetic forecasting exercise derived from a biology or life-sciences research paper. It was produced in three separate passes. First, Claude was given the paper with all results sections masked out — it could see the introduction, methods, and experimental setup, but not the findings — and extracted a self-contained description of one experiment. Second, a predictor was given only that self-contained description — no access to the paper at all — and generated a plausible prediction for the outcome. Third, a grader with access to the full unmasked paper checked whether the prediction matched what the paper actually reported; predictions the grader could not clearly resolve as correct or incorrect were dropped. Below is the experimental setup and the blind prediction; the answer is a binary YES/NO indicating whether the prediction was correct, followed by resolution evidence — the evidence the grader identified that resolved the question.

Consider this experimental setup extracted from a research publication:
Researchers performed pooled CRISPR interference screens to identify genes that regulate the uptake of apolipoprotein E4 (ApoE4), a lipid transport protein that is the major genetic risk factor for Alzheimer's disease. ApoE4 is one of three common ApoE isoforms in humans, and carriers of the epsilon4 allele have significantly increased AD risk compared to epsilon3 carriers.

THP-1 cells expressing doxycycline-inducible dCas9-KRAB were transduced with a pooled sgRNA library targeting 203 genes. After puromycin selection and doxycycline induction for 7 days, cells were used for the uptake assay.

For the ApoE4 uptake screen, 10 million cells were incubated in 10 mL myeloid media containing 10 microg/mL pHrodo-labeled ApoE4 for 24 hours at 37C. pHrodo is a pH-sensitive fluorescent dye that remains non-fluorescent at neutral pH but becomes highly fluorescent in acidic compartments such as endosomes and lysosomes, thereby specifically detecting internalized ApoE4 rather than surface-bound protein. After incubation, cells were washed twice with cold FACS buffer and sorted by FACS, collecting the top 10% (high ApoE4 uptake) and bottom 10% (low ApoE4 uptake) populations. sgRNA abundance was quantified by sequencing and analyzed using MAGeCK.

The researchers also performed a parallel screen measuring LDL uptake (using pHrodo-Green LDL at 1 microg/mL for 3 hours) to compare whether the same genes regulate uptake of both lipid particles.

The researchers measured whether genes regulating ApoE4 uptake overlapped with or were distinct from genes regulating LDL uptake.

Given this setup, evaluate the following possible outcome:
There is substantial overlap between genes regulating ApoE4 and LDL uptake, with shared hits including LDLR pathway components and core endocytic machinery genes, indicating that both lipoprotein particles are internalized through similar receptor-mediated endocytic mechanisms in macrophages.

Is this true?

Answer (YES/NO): YES